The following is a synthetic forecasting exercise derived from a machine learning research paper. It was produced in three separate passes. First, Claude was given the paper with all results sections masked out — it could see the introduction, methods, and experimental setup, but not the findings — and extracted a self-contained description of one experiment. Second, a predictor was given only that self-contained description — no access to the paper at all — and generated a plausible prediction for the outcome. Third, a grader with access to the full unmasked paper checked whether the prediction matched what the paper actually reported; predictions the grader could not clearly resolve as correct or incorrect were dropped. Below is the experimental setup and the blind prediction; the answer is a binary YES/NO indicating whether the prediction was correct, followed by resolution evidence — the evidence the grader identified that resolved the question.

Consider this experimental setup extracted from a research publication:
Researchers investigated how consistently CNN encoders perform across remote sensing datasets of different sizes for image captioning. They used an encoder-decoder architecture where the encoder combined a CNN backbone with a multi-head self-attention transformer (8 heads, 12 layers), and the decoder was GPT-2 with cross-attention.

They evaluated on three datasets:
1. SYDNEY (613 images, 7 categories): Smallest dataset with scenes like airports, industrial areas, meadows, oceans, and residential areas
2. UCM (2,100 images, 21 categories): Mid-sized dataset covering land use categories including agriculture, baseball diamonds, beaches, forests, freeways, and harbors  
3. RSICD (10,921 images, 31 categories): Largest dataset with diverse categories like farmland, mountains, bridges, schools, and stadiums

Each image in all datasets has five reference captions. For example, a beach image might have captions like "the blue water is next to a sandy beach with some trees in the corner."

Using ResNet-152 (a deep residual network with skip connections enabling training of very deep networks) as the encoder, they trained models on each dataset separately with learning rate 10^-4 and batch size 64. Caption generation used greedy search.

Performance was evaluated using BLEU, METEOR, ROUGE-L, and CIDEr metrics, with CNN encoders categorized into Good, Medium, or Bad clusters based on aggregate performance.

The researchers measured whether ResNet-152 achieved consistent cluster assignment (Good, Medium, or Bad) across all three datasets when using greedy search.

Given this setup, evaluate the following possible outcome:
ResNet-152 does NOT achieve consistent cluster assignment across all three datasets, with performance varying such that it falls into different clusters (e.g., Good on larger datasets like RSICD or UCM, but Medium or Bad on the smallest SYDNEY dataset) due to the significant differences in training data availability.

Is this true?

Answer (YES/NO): NO